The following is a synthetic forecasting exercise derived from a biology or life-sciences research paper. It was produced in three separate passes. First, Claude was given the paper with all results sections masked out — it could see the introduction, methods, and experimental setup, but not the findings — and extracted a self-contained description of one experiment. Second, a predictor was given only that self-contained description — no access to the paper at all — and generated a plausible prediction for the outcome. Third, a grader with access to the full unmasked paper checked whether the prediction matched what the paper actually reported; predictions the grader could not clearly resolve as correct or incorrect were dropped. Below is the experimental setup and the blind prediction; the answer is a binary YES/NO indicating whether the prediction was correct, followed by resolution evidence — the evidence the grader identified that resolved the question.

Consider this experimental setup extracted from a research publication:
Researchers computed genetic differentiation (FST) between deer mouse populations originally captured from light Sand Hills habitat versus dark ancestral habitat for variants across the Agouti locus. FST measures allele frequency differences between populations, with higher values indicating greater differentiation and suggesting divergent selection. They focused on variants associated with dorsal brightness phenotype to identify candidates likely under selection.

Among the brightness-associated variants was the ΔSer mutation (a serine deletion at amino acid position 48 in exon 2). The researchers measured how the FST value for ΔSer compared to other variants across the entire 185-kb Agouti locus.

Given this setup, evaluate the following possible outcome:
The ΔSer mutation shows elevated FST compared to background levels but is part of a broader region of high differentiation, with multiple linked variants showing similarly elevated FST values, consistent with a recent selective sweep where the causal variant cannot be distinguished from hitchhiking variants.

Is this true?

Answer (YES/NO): NO